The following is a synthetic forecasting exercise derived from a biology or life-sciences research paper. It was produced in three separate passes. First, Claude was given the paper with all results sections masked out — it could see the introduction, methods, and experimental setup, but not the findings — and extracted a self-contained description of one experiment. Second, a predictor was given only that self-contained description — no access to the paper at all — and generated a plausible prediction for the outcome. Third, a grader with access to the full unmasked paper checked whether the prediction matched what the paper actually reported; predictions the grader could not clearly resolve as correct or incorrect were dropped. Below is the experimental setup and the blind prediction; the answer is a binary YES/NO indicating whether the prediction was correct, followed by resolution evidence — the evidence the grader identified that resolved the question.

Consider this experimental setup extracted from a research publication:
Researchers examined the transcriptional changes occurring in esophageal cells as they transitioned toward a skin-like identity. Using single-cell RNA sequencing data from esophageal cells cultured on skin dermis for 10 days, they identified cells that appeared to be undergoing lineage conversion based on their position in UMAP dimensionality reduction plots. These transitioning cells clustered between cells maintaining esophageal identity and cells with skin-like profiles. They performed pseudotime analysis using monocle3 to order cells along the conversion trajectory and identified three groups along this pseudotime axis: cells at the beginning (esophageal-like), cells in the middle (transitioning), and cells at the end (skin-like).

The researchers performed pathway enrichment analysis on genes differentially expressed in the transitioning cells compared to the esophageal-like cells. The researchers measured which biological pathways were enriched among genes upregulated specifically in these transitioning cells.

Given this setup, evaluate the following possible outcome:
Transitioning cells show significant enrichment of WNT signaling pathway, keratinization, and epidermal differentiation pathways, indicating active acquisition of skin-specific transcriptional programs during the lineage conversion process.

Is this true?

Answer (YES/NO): NO